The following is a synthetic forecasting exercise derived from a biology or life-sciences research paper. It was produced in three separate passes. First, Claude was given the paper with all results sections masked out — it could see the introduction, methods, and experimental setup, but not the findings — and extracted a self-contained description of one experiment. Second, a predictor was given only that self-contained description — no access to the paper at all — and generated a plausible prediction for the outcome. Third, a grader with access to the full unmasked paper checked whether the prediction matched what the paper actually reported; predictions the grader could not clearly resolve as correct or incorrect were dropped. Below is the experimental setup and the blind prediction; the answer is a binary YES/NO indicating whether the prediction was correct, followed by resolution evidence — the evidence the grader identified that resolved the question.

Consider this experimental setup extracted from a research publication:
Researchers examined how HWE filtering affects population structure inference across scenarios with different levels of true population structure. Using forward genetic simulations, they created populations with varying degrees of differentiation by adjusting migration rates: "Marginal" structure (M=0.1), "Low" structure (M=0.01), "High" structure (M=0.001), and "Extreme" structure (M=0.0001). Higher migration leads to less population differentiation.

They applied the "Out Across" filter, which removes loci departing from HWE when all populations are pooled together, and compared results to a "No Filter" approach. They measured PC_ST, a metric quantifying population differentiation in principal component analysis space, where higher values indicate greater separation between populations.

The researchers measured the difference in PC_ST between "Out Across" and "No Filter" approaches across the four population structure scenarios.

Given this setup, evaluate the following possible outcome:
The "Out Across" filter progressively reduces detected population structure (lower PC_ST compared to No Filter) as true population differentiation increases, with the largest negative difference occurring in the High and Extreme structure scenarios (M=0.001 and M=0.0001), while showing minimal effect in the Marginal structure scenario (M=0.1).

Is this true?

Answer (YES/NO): YES